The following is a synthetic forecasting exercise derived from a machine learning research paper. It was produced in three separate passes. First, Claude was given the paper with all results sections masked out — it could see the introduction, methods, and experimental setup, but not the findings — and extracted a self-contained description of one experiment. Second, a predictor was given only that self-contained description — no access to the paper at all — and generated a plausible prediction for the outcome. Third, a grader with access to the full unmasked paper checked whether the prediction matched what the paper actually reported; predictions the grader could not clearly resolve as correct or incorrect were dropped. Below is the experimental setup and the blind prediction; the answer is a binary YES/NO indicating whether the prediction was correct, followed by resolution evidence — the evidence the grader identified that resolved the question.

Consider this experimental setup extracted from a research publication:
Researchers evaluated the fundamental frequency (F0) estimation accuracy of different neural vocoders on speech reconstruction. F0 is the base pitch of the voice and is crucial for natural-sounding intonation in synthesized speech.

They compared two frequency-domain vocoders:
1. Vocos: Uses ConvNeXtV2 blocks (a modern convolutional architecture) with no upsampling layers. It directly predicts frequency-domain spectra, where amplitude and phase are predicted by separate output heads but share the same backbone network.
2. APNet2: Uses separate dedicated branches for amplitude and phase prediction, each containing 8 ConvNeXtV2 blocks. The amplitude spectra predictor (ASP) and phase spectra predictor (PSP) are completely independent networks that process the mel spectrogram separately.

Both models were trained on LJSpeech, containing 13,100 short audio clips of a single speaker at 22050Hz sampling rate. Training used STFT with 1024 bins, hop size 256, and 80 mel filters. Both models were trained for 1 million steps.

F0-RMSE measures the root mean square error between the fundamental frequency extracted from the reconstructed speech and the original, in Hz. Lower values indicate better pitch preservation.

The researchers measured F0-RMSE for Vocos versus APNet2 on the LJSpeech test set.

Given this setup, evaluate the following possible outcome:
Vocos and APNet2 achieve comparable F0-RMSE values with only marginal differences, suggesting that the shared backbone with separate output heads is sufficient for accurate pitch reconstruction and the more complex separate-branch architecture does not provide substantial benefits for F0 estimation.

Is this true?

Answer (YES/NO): NO